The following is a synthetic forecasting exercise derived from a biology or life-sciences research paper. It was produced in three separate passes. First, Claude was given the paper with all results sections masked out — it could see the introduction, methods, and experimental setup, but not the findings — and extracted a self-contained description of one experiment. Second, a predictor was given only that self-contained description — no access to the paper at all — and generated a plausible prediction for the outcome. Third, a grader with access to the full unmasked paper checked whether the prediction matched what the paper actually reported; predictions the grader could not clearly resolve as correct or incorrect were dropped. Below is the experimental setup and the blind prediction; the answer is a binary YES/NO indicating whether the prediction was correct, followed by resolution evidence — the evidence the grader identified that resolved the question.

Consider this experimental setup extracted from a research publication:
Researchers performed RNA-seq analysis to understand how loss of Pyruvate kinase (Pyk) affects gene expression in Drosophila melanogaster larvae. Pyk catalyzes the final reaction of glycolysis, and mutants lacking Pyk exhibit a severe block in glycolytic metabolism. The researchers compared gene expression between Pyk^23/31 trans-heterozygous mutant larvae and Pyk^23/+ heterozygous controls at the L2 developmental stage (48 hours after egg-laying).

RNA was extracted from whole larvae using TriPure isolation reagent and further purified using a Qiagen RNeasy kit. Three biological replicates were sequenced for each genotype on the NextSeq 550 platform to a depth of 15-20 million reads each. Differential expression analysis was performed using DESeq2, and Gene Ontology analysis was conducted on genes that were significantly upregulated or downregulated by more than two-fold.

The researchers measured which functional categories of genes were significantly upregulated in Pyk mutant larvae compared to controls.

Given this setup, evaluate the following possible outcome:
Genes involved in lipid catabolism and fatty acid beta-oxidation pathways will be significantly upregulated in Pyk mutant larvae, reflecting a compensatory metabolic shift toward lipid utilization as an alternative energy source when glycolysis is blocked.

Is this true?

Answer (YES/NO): NO